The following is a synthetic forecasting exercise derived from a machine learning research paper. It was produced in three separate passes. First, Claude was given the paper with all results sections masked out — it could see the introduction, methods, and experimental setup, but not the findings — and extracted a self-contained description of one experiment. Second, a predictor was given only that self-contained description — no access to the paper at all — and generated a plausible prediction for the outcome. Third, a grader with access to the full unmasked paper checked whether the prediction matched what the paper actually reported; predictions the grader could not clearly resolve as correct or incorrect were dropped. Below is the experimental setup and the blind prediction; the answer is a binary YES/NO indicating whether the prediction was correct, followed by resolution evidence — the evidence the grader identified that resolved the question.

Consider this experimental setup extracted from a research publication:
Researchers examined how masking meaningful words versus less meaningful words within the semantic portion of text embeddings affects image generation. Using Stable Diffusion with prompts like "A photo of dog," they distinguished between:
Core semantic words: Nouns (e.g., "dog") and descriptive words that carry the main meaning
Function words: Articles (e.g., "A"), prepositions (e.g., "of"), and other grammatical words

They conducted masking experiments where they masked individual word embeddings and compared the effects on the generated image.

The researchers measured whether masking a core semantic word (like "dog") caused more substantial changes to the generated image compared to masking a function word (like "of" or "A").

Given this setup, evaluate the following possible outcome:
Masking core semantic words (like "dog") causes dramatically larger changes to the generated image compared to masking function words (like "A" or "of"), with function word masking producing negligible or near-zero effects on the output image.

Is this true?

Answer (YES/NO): NO